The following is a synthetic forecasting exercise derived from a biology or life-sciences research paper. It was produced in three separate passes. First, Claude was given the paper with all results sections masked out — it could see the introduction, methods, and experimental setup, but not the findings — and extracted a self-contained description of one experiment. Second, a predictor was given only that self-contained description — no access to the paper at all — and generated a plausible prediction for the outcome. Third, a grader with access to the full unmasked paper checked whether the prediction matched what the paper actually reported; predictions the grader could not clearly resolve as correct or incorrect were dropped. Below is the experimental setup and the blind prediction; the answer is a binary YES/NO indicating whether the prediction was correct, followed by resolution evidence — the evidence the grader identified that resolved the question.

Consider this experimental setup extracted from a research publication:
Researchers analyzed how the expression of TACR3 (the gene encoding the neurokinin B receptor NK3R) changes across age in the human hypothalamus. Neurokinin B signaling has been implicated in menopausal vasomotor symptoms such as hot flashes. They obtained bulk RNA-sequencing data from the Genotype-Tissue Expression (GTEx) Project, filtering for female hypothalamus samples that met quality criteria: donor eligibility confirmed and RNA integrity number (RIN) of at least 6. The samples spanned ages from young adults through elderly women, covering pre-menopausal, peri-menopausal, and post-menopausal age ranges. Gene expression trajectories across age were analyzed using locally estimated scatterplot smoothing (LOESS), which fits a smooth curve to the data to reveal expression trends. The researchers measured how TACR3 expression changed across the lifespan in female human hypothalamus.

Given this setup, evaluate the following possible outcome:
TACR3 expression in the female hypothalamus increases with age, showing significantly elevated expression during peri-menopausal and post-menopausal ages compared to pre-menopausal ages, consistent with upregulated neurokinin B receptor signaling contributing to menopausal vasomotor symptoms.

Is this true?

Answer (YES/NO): NO